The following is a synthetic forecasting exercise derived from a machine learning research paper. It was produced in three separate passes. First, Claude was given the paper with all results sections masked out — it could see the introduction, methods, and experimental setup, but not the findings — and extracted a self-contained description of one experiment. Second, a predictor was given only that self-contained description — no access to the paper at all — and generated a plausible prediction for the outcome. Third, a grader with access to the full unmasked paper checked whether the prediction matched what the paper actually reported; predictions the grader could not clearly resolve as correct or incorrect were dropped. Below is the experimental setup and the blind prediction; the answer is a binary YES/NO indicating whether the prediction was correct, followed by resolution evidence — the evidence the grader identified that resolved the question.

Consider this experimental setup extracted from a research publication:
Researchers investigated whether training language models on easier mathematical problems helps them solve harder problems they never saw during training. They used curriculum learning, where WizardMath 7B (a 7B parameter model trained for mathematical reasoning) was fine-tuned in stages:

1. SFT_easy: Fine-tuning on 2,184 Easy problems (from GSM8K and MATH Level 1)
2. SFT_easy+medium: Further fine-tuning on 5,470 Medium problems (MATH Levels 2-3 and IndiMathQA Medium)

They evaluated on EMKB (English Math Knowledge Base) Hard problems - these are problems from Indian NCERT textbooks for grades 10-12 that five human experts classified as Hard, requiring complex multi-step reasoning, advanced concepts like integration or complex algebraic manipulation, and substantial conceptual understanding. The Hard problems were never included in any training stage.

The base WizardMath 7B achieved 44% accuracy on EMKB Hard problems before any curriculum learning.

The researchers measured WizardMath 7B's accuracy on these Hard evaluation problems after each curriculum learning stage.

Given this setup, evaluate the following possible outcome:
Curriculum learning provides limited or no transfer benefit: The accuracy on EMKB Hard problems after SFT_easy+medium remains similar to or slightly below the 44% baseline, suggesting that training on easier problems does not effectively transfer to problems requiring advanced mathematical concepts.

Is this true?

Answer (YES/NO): NO